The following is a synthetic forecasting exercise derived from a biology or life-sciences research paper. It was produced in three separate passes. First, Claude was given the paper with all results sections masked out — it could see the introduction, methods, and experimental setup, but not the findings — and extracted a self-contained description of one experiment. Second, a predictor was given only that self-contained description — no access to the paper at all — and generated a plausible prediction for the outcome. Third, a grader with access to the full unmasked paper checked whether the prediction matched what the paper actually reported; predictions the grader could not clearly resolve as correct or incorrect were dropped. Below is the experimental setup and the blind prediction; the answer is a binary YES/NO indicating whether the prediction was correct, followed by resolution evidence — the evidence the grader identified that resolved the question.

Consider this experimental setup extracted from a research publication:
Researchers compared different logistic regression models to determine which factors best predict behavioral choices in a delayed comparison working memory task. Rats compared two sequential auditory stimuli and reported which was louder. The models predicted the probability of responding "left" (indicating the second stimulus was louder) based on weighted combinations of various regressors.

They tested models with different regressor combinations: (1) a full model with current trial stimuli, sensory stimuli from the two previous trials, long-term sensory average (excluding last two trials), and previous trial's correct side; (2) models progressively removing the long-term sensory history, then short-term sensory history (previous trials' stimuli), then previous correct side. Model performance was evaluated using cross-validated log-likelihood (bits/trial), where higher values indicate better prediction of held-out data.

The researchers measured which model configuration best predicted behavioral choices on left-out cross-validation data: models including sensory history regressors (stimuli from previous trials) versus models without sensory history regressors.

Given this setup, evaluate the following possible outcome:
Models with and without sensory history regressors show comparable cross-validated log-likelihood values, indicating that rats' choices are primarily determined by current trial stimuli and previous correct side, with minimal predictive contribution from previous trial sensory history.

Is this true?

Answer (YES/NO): NO